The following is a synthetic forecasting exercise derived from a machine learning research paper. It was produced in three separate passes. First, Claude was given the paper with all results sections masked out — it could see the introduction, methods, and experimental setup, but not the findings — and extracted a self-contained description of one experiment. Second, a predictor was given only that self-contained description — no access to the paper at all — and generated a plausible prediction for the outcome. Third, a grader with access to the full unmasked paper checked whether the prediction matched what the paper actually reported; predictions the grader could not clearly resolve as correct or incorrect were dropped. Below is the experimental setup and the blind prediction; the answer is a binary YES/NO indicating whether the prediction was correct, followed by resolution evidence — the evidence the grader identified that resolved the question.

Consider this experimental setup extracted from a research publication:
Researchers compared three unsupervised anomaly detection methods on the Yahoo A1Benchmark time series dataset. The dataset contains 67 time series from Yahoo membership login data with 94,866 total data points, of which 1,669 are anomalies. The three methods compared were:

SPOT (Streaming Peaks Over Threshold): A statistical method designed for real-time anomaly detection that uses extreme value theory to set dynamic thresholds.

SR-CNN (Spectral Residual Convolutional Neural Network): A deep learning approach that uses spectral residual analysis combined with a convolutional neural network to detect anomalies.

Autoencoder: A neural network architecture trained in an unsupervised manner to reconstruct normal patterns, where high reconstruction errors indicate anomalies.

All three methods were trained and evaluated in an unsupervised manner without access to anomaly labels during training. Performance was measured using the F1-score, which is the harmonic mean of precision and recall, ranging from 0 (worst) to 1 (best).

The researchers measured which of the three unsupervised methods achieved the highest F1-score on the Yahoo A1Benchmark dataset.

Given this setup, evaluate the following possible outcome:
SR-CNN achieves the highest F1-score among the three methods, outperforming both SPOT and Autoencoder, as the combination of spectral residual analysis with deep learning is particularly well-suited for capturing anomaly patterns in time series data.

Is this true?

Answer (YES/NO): NO